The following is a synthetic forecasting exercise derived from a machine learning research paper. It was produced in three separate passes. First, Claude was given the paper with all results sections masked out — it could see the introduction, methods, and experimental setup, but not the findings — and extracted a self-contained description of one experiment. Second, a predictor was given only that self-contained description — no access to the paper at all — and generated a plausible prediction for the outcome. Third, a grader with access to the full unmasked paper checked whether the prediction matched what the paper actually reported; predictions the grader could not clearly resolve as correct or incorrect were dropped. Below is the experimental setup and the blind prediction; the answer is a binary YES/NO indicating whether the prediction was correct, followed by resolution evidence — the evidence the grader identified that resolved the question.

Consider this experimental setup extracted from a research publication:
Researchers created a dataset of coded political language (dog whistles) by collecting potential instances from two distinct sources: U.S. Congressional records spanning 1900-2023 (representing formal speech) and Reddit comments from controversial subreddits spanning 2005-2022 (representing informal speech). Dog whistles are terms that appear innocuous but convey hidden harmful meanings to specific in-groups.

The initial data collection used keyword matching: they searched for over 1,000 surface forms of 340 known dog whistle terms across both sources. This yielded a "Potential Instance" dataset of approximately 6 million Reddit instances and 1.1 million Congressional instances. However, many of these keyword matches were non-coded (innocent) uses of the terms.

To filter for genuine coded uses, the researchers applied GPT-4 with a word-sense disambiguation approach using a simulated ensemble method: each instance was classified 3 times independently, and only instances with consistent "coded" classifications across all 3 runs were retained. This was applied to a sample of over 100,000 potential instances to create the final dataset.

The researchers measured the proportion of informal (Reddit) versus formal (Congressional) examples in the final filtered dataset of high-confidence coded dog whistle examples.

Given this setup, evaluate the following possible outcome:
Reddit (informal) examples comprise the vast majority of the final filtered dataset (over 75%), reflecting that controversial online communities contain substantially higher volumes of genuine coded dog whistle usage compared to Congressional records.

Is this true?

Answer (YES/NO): YES